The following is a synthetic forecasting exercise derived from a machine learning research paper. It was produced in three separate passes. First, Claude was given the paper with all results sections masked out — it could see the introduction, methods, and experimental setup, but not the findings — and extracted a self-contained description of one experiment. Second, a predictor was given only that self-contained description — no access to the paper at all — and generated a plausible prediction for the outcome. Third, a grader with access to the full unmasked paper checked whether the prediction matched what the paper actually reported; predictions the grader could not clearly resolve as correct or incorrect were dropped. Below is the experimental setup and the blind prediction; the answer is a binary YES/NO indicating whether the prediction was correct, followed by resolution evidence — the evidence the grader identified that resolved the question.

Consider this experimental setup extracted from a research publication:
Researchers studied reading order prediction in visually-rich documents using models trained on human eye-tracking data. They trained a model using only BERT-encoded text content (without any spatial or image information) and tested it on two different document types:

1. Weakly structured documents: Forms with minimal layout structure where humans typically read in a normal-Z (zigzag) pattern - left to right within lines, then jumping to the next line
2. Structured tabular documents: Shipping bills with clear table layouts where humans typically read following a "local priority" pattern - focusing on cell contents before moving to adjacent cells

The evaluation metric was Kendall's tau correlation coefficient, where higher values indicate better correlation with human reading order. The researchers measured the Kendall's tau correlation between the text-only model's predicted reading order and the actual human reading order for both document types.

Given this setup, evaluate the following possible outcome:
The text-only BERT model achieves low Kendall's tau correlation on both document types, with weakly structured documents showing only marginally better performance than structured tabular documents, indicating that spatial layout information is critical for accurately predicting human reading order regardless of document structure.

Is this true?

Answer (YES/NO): NO